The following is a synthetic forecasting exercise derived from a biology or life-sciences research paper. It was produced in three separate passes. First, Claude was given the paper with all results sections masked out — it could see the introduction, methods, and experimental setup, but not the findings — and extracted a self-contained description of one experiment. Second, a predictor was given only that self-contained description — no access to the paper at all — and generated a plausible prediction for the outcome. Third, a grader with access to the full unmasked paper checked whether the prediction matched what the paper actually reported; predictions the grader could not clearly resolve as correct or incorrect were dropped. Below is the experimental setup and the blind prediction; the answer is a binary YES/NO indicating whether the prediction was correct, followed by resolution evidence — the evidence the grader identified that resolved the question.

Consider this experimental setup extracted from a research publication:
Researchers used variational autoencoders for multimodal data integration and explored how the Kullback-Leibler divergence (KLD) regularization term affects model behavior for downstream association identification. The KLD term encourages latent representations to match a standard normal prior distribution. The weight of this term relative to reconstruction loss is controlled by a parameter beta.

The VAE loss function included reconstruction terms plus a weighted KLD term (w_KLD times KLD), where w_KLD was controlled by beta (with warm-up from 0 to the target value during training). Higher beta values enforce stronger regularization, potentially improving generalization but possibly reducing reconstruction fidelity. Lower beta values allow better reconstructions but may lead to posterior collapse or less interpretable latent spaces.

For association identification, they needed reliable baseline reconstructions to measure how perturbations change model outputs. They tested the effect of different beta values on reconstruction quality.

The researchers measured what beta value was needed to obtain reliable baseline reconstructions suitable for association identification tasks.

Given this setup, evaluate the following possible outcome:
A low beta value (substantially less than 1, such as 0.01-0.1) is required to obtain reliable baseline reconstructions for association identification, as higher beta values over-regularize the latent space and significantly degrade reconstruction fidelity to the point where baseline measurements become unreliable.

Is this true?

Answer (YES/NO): NO